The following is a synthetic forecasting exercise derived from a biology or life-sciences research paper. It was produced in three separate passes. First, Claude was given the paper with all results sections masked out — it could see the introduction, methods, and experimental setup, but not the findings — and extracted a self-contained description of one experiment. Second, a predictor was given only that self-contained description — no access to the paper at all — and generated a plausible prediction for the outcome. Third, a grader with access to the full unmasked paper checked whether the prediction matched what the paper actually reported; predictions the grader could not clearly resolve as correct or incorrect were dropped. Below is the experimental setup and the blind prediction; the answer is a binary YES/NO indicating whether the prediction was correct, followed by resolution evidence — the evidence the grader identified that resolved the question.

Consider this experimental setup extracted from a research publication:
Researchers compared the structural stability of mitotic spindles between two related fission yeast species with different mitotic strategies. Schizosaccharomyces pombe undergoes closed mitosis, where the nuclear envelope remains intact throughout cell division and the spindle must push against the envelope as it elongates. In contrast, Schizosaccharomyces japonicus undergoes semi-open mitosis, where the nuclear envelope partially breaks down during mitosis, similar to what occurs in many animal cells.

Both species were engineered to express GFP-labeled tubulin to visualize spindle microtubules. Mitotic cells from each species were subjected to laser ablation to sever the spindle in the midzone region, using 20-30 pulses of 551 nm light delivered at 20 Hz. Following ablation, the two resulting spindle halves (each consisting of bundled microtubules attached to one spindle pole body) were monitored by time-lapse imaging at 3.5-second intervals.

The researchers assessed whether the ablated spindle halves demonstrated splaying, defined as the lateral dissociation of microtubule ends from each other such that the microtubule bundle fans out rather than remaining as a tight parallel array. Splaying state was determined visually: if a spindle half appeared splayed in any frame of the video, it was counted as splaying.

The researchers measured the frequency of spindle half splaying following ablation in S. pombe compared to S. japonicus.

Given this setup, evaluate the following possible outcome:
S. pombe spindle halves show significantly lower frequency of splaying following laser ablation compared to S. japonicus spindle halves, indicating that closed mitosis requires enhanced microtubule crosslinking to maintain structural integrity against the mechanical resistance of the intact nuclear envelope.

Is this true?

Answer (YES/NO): YES